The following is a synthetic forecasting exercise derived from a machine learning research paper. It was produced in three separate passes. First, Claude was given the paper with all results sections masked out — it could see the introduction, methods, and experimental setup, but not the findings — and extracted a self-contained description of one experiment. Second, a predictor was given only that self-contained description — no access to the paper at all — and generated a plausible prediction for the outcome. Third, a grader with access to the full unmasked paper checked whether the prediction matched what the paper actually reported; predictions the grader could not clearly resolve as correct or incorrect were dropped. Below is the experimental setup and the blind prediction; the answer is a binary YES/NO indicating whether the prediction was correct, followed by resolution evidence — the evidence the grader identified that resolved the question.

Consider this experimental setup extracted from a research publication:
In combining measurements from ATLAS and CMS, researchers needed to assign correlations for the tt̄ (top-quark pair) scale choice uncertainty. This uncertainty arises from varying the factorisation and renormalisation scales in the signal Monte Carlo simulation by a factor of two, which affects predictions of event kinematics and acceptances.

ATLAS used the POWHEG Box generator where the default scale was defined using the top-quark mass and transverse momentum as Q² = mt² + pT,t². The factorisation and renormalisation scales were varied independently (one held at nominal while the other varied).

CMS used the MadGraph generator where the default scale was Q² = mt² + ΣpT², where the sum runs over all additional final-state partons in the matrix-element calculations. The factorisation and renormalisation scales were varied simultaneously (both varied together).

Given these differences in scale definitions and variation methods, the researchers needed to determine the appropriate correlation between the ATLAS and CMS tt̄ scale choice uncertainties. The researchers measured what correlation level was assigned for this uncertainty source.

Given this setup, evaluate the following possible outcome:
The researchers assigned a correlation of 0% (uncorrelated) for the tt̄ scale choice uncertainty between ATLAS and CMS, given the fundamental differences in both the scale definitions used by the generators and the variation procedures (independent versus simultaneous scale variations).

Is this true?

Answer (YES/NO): NO